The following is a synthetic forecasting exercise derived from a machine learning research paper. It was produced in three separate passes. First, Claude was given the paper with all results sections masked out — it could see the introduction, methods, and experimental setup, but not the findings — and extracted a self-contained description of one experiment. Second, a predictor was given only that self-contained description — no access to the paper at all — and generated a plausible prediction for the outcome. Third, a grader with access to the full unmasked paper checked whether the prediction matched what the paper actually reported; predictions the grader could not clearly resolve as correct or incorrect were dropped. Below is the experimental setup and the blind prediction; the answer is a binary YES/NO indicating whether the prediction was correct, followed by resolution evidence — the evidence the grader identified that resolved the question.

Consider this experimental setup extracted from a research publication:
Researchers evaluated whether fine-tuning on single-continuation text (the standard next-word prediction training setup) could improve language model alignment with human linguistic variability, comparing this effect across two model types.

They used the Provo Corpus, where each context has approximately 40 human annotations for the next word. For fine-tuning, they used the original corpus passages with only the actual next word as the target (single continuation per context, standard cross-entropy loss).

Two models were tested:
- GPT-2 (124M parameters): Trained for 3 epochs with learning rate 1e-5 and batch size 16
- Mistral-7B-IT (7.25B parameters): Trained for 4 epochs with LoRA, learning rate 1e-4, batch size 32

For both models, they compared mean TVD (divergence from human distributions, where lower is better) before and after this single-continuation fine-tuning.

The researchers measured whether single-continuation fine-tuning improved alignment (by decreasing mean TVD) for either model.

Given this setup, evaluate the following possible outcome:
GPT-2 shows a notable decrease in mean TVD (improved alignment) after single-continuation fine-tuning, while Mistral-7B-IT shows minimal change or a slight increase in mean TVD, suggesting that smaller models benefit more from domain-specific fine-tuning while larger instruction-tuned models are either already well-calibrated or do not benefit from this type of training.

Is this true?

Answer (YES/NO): NO